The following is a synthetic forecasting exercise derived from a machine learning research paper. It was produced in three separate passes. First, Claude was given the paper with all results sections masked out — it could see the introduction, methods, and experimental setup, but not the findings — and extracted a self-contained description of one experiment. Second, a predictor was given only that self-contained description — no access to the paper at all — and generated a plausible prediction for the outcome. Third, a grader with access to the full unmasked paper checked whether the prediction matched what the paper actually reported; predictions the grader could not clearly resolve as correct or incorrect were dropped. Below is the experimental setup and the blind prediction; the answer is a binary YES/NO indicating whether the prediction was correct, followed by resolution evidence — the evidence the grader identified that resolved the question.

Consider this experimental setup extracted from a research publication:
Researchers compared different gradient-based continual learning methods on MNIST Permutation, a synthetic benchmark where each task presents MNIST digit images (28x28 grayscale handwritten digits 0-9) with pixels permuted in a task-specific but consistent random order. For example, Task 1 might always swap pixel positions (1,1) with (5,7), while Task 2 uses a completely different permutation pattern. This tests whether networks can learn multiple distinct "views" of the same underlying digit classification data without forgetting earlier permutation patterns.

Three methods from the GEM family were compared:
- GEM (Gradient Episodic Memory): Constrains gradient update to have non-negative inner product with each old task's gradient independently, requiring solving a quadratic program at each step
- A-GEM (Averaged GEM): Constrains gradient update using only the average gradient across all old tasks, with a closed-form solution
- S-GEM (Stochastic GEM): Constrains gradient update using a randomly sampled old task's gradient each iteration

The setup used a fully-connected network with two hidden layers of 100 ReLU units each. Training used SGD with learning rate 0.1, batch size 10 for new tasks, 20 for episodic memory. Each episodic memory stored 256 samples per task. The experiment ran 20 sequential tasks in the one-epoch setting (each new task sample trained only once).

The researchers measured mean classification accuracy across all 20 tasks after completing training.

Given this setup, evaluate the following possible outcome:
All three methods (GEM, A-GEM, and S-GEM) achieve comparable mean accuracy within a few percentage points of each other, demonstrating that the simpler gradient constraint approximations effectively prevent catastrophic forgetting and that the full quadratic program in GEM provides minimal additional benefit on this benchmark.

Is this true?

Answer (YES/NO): NO